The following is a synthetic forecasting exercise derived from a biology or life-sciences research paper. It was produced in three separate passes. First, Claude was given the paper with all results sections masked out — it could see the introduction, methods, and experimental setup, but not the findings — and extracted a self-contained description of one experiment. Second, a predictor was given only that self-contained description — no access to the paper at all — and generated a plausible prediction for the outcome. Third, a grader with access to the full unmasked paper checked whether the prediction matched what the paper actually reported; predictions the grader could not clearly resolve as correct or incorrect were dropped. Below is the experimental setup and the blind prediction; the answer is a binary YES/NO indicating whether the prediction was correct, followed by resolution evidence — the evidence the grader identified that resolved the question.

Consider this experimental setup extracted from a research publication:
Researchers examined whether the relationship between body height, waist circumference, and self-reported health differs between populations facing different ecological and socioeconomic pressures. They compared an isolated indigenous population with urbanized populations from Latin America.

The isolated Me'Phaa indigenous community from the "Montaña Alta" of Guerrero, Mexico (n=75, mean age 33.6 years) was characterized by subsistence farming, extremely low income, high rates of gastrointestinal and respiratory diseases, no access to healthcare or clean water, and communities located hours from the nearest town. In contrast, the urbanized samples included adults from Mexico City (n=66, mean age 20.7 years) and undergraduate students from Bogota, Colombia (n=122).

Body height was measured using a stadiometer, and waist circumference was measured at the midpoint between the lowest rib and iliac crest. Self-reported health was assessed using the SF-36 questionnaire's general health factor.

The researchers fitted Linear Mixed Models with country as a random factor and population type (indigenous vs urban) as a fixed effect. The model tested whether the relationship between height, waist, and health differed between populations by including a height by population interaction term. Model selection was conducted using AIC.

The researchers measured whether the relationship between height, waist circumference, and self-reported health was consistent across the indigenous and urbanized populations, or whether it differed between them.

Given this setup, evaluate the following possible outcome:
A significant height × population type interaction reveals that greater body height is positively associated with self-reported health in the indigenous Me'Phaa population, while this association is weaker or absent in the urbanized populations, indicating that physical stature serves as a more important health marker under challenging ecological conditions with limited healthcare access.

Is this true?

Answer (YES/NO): NO